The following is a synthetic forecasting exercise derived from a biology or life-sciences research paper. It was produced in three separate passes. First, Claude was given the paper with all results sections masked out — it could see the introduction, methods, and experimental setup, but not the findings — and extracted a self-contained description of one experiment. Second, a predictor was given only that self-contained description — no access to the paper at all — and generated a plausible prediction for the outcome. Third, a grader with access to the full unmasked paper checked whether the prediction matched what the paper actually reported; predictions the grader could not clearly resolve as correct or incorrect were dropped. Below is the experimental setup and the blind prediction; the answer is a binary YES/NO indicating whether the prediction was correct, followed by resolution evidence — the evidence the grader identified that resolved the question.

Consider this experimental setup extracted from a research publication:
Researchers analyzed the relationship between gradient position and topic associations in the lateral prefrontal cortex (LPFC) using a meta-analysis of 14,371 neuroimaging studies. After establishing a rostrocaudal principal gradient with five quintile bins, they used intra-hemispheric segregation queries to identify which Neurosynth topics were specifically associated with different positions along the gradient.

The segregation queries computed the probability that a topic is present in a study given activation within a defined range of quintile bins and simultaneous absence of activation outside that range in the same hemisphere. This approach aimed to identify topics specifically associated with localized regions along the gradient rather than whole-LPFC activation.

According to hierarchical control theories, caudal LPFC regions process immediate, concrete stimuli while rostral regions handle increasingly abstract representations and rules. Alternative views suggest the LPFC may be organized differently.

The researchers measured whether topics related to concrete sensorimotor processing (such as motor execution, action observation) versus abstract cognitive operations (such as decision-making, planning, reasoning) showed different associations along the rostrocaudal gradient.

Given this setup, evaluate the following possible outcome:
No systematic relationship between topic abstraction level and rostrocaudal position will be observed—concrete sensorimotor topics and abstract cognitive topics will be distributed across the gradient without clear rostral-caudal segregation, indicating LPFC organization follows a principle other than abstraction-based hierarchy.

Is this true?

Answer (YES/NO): NO